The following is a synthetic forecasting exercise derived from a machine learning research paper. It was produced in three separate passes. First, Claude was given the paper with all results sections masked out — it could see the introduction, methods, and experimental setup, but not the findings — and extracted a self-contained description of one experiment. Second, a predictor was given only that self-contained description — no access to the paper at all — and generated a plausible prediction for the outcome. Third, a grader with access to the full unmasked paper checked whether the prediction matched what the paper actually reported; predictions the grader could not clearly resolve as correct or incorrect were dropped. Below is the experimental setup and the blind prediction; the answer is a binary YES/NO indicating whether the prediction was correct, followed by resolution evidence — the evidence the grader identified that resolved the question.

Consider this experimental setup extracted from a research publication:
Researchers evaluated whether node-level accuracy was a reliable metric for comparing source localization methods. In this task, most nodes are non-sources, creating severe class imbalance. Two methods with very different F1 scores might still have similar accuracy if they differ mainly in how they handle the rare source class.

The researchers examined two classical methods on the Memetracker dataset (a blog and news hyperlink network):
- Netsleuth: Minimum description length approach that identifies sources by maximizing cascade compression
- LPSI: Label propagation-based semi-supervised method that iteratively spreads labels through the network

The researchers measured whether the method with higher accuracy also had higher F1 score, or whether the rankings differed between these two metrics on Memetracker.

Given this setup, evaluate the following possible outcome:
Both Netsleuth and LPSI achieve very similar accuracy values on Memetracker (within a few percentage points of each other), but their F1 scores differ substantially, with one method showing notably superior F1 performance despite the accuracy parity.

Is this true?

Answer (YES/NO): NO